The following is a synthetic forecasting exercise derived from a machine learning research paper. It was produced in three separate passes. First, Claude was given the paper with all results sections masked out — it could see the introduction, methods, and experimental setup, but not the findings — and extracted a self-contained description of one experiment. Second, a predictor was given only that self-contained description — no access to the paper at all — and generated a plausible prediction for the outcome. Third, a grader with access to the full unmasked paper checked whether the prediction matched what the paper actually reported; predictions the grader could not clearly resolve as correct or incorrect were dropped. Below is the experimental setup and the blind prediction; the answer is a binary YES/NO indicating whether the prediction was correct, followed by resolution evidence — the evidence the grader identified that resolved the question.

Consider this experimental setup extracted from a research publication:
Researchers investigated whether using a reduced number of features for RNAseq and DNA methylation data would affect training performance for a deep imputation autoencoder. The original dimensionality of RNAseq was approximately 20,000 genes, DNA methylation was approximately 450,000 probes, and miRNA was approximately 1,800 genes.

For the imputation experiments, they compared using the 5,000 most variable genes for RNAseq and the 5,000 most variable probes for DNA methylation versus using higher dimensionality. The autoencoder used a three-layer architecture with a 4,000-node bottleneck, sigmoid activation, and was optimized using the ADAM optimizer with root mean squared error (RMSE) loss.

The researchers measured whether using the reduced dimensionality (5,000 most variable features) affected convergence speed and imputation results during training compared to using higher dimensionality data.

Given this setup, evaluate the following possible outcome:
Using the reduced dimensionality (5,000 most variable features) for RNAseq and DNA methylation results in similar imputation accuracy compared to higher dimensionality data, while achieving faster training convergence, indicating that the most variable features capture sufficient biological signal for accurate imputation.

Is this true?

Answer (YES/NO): NO